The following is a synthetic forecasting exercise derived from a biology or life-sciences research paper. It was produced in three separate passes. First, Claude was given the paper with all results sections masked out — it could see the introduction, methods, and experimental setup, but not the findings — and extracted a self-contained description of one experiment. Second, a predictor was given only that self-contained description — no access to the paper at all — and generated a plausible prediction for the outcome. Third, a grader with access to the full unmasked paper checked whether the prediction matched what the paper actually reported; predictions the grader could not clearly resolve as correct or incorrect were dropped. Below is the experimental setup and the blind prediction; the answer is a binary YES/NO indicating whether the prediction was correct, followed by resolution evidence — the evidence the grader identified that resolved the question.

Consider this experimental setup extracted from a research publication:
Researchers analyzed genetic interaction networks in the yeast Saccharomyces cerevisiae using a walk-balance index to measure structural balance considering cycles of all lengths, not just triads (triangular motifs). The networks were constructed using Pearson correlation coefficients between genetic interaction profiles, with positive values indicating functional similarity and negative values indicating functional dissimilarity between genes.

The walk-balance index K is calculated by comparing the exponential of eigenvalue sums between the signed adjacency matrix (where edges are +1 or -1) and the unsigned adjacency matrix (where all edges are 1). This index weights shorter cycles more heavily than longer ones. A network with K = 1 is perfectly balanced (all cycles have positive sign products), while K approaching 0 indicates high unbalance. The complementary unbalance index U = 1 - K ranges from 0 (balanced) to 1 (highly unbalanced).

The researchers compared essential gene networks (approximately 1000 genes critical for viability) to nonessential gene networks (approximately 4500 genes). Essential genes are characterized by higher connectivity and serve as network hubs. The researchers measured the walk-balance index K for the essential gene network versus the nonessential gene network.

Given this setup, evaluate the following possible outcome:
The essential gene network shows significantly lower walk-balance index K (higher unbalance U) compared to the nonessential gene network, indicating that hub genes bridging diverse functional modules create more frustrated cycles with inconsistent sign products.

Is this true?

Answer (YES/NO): YES